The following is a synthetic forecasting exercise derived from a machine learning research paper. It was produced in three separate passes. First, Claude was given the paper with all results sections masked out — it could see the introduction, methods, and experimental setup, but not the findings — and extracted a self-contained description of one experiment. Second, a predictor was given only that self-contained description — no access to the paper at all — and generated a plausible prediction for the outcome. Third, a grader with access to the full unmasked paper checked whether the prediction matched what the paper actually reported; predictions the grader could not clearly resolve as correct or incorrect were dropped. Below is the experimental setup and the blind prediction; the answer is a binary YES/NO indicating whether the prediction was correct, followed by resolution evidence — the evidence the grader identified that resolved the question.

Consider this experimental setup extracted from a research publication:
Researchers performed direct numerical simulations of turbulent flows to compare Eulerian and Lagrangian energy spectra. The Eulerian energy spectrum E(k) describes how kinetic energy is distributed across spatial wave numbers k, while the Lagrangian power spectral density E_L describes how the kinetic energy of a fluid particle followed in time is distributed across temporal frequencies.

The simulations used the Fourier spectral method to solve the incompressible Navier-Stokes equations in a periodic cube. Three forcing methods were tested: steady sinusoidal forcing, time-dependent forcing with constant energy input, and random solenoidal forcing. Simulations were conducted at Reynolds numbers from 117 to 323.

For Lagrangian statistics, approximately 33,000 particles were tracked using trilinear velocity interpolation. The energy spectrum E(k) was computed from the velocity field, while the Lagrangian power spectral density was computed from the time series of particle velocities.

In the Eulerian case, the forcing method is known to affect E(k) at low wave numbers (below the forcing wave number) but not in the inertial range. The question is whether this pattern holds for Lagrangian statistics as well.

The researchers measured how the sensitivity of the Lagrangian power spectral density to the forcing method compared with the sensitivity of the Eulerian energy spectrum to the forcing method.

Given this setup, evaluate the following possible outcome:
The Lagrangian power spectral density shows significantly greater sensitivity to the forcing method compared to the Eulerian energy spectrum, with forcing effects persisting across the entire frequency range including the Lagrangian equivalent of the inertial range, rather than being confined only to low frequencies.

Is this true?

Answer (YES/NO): NO